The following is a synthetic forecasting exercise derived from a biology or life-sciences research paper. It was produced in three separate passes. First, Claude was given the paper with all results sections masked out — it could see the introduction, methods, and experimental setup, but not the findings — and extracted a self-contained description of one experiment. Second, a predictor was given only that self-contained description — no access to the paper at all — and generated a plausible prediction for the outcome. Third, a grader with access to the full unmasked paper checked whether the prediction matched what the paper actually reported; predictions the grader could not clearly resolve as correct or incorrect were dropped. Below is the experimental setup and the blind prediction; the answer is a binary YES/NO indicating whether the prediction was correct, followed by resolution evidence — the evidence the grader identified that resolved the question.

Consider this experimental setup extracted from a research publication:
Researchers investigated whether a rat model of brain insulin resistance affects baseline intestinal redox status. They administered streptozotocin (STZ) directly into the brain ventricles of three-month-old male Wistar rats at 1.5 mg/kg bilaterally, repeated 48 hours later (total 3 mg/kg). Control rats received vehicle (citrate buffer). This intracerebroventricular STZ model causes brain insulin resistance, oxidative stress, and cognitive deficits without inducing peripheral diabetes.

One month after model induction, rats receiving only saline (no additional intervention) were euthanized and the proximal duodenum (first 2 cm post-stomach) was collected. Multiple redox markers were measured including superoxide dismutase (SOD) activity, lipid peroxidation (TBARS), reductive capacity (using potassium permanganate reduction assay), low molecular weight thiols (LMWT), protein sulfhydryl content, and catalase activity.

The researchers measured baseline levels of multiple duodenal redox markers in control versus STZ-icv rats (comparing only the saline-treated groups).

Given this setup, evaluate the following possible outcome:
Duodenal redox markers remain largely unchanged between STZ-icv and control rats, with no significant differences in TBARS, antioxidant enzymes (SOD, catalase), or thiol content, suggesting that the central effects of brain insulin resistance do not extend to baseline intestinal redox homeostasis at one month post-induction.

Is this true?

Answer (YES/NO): NO